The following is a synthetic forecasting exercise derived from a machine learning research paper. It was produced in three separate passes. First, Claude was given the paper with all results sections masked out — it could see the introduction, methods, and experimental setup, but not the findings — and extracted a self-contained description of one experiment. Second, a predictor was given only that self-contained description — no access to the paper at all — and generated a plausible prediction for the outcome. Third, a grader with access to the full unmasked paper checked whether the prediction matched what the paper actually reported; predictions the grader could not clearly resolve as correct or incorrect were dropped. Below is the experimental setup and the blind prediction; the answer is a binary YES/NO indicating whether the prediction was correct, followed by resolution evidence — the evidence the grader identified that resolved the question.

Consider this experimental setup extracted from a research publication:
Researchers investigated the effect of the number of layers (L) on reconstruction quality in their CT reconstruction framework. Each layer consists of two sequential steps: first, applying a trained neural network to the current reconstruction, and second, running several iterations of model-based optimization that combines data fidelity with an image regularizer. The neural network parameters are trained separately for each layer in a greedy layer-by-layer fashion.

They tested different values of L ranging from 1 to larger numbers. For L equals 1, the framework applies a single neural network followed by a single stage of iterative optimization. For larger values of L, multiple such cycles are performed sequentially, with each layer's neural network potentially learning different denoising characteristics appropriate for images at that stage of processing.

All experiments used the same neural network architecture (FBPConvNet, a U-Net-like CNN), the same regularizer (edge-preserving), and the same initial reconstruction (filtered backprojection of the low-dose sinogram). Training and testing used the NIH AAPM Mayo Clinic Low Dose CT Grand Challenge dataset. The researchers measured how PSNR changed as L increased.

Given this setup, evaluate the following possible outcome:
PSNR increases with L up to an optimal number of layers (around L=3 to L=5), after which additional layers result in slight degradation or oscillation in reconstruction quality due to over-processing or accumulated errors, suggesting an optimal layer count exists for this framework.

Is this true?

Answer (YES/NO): NO